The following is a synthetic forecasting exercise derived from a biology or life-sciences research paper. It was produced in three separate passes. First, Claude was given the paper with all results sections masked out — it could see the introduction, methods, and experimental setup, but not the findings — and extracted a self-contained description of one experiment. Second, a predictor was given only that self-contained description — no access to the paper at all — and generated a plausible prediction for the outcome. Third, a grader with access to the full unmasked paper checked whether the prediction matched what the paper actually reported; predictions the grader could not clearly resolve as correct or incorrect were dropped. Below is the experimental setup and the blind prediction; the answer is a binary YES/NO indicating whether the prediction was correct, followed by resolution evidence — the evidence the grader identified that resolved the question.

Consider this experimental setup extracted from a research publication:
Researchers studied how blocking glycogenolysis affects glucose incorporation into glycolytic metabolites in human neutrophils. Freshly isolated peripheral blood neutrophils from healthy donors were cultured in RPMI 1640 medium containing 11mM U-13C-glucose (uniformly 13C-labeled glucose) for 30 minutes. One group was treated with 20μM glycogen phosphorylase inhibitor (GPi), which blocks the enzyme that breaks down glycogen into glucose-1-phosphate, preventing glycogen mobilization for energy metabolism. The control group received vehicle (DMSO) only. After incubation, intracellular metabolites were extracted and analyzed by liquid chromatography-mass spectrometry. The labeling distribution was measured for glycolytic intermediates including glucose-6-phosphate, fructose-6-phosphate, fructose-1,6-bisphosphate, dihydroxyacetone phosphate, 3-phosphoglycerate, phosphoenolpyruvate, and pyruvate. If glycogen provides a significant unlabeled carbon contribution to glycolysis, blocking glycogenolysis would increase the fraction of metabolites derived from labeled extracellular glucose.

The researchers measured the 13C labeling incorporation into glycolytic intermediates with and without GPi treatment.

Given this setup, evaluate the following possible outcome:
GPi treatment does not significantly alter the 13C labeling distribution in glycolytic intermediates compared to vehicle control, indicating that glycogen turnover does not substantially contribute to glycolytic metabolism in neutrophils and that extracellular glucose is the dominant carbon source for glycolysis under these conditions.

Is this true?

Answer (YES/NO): NO